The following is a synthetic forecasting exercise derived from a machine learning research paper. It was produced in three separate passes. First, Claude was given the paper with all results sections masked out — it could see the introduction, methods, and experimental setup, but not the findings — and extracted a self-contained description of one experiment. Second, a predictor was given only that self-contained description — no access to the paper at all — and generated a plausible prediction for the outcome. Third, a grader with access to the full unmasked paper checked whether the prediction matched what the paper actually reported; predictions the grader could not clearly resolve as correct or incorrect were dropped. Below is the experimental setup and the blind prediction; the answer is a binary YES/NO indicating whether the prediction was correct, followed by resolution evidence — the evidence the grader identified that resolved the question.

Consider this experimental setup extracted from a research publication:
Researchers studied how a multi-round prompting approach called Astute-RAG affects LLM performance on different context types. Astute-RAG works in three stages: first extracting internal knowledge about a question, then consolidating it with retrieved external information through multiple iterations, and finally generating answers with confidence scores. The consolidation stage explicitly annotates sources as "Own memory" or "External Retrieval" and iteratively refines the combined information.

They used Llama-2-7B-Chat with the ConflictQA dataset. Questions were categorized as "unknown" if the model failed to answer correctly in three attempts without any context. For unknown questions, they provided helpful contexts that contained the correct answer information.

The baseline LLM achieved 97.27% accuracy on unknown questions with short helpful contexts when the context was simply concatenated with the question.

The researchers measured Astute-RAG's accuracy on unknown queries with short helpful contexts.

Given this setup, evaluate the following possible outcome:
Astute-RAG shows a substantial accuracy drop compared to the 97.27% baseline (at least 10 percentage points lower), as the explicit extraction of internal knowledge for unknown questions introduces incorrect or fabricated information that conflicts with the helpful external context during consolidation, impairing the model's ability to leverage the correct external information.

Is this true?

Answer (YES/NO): YES